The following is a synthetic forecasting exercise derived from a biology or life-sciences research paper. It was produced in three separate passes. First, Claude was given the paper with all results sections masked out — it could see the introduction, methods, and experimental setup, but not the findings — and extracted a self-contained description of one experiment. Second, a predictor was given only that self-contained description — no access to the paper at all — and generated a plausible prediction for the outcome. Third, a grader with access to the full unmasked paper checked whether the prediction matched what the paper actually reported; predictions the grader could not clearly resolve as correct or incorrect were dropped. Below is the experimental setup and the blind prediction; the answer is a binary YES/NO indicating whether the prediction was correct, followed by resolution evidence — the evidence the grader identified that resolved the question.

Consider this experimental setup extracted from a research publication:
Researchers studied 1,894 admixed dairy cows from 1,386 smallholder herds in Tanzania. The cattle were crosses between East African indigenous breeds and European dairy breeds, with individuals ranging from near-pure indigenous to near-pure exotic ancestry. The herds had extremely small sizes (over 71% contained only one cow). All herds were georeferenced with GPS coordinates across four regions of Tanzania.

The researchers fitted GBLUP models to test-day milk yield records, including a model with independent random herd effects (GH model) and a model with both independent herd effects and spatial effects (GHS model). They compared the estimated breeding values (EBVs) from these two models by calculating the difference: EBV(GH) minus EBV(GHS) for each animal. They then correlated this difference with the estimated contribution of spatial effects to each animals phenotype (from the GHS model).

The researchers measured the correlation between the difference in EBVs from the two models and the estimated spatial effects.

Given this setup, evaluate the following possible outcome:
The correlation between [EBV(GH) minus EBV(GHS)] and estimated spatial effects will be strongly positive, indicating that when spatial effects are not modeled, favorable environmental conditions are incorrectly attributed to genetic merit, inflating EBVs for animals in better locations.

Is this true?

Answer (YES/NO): NO